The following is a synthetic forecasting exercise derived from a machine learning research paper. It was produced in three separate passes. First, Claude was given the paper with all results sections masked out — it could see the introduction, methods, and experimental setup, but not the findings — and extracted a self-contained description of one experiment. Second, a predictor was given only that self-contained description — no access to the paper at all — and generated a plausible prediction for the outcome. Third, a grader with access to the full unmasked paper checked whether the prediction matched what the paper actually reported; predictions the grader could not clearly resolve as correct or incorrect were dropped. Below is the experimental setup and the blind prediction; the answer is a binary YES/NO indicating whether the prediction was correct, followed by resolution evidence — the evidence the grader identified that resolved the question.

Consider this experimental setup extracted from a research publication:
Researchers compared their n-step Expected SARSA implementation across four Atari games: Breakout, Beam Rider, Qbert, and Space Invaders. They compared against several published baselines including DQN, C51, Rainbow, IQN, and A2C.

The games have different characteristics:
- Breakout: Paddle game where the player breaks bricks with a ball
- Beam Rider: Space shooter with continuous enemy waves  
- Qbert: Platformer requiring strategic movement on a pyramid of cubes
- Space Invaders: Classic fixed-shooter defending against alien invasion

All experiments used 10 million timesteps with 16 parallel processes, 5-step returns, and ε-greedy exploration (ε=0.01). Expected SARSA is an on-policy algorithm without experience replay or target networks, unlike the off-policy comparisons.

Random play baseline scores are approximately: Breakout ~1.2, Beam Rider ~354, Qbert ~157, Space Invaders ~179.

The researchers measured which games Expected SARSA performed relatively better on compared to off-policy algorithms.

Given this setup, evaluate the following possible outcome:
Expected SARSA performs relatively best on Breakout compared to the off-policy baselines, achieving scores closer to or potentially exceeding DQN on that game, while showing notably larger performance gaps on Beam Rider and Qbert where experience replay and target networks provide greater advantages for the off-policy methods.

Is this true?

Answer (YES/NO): YES